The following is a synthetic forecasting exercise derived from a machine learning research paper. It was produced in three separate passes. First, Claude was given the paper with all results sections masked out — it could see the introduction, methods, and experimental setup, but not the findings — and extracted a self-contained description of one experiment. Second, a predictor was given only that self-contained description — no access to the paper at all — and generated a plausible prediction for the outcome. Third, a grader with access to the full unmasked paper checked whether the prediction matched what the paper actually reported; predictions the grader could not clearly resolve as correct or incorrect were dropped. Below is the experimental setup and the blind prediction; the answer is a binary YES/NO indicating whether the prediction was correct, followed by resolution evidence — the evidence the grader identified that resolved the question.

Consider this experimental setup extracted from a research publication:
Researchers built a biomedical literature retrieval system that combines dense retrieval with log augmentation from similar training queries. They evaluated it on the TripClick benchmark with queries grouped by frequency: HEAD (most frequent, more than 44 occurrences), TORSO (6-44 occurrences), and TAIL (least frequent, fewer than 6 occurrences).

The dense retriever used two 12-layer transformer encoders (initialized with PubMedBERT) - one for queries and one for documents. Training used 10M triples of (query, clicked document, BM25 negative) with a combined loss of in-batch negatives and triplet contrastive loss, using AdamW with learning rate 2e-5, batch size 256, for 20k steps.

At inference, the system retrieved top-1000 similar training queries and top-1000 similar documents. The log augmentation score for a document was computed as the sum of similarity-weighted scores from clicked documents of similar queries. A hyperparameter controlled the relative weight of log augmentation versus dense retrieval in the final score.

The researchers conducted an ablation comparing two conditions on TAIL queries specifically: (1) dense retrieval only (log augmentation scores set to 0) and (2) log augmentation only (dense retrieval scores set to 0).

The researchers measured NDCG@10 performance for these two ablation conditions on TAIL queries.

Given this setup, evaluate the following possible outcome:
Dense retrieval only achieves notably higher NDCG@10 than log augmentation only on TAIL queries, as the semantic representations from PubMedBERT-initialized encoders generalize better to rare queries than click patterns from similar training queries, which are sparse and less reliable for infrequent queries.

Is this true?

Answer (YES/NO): YES